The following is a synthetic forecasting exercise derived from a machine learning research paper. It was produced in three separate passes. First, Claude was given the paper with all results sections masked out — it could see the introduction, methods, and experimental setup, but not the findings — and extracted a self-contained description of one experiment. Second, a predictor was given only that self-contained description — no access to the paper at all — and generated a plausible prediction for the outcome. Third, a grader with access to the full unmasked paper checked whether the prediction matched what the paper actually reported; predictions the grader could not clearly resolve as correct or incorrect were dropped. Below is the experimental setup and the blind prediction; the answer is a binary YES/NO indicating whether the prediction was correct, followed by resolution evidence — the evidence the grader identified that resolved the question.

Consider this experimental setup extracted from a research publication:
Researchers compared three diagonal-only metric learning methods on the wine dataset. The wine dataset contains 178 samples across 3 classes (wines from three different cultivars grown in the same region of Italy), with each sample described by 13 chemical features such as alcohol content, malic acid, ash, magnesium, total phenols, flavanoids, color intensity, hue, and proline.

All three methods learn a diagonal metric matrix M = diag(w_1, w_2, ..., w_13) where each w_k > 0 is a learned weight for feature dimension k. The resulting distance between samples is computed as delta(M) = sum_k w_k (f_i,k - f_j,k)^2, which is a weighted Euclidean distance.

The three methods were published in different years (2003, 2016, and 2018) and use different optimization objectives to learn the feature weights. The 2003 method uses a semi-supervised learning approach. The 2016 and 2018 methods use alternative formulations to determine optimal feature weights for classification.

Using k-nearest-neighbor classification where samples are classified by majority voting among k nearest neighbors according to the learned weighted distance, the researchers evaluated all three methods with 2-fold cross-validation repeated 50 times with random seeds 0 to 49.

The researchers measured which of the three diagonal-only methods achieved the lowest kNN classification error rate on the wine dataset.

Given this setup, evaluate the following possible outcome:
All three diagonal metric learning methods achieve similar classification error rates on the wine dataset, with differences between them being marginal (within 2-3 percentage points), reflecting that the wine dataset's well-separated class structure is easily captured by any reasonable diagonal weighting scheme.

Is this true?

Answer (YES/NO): YES